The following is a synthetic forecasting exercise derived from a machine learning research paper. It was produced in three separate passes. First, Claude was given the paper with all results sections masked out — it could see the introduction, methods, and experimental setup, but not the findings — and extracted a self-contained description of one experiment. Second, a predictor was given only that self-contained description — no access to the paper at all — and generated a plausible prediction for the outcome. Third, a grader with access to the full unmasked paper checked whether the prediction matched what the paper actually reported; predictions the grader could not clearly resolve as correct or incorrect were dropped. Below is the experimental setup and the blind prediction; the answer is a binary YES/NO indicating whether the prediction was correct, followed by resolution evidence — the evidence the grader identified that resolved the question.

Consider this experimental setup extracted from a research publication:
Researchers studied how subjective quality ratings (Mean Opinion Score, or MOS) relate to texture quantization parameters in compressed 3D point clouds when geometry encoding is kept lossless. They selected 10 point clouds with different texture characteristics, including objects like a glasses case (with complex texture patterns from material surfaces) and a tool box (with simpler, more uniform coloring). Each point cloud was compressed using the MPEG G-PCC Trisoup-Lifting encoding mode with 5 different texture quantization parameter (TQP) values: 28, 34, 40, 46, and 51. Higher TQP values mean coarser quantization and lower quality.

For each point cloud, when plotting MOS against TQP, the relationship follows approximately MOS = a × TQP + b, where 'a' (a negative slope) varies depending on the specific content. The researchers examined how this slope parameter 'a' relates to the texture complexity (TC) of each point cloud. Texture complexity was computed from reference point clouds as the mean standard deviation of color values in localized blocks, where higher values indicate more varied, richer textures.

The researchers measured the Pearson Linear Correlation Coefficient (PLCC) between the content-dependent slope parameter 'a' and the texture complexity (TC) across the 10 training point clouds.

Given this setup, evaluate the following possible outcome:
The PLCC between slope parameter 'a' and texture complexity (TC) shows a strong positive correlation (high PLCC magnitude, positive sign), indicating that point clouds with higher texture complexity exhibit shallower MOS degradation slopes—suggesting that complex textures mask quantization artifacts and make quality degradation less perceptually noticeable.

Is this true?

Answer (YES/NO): YES